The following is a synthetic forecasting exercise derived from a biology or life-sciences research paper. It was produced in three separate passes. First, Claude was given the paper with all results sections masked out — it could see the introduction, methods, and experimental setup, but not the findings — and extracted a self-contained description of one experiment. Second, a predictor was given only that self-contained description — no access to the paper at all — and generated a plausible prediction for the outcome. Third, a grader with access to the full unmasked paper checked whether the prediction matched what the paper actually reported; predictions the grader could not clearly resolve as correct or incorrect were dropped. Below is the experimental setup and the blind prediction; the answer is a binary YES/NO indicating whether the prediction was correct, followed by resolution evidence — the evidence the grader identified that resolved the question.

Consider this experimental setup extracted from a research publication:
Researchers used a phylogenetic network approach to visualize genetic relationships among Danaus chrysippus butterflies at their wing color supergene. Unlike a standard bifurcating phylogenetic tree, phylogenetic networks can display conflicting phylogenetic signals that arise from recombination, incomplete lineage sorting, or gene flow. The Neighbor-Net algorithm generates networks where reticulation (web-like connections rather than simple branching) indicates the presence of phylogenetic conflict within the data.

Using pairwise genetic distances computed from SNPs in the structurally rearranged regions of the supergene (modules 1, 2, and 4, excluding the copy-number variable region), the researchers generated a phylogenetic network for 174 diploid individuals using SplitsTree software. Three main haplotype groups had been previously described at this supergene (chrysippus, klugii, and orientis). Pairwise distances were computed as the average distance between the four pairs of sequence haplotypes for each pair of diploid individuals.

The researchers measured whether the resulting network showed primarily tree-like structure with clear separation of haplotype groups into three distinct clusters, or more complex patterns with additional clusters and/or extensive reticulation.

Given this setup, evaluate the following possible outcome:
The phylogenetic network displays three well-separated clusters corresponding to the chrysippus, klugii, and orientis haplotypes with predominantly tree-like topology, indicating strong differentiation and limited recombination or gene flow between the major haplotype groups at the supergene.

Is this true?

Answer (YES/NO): NO